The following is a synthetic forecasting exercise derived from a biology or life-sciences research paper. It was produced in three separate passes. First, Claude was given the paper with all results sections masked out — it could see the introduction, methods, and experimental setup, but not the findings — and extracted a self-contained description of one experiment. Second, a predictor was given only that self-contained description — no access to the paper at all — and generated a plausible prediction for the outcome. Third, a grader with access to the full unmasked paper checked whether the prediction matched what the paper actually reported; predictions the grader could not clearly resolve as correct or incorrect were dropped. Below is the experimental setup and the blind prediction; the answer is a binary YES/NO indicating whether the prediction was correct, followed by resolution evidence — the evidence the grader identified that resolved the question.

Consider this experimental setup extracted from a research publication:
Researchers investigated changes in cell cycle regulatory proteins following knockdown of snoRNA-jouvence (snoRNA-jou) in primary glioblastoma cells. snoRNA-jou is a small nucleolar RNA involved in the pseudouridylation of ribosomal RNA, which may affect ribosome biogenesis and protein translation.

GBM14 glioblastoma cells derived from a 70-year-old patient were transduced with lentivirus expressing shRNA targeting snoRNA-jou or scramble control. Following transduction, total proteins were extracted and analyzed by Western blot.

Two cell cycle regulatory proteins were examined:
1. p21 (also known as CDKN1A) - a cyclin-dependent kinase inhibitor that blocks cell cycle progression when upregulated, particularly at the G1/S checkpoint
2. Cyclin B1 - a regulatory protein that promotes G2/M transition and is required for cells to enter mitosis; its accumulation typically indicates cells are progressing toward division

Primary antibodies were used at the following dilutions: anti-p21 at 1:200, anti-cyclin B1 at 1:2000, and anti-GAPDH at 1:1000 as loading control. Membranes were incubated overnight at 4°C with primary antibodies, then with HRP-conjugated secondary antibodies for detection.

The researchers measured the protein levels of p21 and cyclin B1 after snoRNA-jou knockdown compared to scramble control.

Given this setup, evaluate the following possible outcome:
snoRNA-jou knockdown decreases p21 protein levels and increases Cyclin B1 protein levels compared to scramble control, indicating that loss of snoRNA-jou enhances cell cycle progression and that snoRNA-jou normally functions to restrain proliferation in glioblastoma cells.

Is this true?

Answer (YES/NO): NO